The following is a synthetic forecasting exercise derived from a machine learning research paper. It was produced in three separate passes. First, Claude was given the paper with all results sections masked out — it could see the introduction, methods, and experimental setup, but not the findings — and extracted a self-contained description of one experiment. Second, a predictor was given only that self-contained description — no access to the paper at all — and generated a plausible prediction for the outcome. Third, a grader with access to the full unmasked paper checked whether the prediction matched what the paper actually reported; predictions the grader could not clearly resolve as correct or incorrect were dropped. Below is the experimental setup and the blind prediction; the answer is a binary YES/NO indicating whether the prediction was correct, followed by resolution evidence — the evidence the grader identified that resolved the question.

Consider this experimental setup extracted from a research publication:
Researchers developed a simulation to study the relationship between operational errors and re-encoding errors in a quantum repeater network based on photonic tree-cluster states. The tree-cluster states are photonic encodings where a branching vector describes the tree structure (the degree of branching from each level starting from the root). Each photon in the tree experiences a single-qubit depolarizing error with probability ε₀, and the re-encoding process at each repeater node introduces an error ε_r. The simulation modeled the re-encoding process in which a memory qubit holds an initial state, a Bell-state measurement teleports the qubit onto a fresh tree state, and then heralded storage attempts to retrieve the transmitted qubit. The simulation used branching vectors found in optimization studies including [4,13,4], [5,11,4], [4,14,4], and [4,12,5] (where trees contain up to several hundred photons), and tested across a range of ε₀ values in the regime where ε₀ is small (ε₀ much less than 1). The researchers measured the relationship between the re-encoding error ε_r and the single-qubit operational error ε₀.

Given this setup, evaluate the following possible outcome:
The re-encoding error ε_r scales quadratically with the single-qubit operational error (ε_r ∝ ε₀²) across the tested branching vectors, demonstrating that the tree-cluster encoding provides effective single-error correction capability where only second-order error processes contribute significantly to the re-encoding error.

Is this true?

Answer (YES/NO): NO